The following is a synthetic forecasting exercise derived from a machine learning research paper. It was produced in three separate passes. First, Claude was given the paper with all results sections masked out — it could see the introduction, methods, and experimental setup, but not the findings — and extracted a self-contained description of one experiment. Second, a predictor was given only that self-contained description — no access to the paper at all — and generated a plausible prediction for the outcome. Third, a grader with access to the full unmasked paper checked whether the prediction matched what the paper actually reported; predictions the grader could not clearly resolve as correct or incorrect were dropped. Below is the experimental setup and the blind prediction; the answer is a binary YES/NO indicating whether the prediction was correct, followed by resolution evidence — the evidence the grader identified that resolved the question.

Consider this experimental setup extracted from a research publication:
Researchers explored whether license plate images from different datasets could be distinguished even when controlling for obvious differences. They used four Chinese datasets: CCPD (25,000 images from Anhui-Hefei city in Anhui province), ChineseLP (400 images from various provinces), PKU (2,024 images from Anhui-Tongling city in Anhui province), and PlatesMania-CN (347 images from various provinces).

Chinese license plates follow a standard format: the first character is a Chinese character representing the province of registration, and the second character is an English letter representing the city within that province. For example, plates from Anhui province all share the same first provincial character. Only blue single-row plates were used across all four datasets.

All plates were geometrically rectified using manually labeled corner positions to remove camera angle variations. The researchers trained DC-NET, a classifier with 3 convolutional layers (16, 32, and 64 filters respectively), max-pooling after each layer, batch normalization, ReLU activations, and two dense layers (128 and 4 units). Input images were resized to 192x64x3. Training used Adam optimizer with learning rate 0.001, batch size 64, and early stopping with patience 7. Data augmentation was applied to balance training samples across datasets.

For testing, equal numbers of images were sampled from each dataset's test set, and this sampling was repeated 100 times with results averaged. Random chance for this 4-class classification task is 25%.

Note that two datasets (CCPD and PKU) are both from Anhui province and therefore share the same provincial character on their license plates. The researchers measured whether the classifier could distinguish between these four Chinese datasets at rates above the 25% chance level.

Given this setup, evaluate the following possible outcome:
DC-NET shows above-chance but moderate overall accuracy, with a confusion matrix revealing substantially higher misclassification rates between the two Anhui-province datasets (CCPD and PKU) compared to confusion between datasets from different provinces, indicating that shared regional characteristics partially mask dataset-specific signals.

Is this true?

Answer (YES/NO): NO